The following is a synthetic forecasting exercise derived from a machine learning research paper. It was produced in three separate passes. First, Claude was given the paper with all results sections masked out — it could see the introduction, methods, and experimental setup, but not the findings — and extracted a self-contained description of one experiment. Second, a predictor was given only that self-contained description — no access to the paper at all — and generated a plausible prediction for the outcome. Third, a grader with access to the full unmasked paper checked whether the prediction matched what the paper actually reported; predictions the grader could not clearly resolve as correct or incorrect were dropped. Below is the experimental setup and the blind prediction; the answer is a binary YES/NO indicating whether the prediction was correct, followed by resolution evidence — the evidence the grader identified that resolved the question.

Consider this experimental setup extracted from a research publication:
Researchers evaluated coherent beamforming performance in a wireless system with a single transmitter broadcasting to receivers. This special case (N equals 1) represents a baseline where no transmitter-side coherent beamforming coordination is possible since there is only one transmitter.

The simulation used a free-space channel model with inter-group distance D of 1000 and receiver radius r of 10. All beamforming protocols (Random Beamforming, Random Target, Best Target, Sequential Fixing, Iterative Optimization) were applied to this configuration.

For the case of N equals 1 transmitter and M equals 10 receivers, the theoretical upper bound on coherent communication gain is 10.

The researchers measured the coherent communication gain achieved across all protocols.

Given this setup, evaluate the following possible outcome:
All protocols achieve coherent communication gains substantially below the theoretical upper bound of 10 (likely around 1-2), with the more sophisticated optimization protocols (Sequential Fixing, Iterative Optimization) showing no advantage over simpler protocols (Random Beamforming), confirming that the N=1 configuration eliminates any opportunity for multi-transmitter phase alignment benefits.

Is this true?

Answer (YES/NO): NO